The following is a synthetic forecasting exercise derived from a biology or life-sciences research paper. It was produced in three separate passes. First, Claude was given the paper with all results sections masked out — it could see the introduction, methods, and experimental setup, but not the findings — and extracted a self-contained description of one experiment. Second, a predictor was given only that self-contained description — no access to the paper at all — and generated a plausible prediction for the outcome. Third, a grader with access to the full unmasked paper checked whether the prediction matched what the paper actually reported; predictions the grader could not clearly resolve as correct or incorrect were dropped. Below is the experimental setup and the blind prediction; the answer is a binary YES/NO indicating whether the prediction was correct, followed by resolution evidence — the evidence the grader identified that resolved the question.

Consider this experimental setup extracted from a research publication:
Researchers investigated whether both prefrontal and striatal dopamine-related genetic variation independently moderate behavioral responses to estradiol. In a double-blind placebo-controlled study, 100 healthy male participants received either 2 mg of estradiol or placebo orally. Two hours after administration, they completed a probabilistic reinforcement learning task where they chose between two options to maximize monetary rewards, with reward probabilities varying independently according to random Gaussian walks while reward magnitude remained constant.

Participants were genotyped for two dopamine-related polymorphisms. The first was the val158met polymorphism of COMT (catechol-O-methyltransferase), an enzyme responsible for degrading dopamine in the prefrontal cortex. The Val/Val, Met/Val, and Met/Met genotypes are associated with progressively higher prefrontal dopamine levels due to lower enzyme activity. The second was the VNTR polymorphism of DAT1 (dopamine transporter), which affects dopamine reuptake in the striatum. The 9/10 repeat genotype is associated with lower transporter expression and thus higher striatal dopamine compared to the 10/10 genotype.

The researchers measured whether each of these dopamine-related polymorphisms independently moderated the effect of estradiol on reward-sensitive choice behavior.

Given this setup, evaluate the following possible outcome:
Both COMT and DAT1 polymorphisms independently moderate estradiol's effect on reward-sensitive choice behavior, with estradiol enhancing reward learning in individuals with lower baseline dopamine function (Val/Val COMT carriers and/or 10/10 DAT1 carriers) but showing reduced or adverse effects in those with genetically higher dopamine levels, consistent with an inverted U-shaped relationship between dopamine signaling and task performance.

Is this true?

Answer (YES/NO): NO